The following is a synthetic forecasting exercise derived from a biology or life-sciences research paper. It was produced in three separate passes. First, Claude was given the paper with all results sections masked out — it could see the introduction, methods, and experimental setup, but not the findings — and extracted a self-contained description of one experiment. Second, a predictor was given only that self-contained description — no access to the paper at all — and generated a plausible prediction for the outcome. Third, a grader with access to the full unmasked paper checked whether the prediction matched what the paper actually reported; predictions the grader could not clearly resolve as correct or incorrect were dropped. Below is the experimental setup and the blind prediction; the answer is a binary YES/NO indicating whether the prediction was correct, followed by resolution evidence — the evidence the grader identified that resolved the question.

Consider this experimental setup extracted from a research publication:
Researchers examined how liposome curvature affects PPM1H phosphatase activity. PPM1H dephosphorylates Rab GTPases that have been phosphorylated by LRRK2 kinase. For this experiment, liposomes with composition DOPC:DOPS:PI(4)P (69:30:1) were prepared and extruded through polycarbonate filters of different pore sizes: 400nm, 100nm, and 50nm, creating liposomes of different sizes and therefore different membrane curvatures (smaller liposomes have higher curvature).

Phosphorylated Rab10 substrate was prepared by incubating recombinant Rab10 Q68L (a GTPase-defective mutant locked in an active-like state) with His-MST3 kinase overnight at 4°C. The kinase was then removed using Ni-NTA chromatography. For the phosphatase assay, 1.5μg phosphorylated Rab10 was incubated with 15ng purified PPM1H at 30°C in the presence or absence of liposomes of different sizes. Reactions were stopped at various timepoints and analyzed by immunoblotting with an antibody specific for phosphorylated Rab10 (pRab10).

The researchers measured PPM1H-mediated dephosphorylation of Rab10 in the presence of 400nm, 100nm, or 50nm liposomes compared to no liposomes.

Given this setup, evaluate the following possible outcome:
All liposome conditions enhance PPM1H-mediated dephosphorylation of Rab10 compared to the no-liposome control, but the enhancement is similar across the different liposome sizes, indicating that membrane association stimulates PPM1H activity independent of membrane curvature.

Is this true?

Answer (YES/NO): NO